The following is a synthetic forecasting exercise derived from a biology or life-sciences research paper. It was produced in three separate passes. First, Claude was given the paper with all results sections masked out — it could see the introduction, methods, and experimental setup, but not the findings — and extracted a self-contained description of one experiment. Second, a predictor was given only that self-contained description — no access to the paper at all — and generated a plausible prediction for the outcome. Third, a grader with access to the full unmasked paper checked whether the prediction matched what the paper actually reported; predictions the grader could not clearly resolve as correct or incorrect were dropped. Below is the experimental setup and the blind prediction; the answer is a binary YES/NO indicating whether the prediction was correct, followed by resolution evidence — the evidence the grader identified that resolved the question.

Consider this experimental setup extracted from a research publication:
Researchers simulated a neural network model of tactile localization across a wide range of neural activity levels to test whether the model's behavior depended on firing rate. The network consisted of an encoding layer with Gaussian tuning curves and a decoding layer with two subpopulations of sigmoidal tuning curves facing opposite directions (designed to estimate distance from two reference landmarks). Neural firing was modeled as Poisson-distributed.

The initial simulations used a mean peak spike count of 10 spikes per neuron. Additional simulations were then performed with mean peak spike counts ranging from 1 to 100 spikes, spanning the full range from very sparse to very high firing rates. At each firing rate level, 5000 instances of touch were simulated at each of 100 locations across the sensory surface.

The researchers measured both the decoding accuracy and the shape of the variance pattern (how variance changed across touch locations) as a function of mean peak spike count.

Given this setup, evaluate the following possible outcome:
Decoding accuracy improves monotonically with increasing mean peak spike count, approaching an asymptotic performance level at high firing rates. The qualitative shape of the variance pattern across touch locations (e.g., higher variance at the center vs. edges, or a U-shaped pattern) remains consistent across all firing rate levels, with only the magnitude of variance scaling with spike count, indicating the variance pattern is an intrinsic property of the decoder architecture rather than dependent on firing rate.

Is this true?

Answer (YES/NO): NO